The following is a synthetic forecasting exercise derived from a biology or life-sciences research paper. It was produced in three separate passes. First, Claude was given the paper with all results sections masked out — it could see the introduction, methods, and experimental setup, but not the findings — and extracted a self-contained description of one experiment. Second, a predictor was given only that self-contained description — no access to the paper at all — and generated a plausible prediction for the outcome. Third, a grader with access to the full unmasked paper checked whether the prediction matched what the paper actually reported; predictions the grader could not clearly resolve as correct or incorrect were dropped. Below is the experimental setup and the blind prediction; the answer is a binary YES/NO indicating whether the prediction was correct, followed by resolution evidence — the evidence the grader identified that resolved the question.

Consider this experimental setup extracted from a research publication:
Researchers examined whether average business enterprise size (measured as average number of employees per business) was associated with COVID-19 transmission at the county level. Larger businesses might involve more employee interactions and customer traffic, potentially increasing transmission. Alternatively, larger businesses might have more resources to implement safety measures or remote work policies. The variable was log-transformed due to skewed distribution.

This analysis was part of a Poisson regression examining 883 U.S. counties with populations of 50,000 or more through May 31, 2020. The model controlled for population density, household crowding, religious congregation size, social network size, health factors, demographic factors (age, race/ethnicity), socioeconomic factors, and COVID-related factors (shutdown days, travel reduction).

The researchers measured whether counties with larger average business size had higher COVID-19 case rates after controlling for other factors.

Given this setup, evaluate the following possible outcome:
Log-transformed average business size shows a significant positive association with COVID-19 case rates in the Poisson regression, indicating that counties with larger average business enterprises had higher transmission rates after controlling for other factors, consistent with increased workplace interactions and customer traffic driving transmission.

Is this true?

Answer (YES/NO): YES